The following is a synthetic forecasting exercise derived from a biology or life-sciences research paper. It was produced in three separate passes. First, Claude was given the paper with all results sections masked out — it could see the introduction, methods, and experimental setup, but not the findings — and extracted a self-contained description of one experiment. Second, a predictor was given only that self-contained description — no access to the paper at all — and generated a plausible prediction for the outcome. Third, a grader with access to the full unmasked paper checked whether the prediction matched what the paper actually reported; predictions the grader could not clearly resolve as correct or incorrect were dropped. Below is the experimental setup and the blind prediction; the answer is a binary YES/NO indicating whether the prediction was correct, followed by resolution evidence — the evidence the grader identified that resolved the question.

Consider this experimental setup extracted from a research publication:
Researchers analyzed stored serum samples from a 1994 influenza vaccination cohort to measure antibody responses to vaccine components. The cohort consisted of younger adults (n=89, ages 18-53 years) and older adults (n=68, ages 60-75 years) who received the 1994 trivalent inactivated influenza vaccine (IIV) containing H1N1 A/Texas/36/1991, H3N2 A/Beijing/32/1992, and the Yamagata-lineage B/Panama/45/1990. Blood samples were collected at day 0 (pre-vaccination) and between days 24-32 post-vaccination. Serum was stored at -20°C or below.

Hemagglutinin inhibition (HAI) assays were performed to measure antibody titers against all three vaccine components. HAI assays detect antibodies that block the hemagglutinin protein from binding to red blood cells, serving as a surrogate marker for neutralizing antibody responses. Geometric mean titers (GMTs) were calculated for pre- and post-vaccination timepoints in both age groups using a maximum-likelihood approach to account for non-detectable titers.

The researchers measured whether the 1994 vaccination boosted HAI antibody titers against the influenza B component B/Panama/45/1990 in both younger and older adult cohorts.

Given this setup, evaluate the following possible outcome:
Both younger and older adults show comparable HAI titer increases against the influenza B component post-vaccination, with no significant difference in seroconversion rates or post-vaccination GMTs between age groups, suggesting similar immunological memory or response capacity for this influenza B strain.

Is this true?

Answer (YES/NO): NO